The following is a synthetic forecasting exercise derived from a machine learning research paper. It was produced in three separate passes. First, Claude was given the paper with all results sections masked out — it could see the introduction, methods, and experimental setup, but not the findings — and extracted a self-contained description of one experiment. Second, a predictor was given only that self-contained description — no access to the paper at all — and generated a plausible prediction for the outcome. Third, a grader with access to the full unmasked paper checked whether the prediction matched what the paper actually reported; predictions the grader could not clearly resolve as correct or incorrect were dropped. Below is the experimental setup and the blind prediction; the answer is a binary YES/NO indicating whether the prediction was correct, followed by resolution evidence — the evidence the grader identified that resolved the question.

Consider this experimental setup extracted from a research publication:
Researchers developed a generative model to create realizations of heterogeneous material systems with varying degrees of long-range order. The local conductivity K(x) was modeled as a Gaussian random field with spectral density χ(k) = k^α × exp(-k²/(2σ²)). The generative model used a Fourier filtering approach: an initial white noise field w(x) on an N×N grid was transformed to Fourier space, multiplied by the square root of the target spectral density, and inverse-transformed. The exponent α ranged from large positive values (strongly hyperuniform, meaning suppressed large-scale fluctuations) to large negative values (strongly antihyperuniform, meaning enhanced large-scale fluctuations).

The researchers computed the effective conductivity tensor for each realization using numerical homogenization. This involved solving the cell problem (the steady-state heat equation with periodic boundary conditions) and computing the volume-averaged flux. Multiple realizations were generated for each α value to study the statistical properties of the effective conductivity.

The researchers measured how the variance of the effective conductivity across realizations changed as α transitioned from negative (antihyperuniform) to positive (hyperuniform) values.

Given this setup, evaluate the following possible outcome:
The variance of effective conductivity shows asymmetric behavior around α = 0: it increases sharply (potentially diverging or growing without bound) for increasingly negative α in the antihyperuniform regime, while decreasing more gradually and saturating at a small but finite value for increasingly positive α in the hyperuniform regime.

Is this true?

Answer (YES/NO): NO